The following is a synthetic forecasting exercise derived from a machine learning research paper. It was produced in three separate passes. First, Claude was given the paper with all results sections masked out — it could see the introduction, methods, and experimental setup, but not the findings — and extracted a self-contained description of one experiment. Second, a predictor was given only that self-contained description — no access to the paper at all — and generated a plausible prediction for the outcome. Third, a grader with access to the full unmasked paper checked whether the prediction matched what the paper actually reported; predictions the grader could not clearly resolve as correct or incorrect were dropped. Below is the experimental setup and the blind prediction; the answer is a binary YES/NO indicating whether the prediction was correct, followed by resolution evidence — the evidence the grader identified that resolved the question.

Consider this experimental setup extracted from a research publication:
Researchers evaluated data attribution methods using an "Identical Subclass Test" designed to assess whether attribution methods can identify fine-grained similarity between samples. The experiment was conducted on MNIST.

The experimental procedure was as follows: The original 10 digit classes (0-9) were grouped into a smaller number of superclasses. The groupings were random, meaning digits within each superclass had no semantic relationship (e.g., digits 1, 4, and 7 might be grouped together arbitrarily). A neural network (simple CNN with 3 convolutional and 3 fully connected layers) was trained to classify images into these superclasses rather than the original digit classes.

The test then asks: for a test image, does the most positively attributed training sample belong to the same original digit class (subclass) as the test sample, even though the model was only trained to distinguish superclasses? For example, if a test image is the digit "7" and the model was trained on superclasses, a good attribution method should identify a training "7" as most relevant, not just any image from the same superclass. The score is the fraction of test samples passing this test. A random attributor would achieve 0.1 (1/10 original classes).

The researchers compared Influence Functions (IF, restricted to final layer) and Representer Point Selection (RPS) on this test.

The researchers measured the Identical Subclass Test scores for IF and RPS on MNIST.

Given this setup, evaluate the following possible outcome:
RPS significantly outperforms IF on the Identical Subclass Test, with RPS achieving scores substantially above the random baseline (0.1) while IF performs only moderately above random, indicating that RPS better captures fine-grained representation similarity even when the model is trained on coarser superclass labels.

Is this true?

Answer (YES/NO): NO